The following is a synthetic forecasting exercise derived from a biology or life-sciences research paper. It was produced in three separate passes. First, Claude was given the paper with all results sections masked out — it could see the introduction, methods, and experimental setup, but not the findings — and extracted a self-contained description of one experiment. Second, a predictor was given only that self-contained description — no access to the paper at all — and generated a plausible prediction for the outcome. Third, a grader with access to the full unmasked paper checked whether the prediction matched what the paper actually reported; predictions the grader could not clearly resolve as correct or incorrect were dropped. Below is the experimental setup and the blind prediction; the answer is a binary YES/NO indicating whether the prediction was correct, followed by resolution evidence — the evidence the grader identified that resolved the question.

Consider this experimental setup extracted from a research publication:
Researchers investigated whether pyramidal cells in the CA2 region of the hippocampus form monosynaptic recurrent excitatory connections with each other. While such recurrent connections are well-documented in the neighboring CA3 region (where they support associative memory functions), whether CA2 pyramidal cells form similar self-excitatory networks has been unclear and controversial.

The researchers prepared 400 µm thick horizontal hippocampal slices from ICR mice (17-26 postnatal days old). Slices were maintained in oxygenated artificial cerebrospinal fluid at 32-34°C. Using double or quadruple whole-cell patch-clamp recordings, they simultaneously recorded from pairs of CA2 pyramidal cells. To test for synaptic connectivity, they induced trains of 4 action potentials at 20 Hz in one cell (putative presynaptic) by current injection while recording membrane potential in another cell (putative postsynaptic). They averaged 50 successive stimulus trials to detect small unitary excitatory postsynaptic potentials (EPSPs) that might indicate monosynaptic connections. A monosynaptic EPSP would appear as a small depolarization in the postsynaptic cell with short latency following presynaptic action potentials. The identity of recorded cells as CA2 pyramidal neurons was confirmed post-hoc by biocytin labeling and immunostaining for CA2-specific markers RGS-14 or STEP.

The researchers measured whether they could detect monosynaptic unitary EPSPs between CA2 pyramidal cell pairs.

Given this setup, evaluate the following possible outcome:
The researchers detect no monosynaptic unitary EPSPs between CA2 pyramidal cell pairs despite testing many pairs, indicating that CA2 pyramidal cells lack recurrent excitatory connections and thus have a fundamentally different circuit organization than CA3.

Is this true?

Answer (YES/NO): NO